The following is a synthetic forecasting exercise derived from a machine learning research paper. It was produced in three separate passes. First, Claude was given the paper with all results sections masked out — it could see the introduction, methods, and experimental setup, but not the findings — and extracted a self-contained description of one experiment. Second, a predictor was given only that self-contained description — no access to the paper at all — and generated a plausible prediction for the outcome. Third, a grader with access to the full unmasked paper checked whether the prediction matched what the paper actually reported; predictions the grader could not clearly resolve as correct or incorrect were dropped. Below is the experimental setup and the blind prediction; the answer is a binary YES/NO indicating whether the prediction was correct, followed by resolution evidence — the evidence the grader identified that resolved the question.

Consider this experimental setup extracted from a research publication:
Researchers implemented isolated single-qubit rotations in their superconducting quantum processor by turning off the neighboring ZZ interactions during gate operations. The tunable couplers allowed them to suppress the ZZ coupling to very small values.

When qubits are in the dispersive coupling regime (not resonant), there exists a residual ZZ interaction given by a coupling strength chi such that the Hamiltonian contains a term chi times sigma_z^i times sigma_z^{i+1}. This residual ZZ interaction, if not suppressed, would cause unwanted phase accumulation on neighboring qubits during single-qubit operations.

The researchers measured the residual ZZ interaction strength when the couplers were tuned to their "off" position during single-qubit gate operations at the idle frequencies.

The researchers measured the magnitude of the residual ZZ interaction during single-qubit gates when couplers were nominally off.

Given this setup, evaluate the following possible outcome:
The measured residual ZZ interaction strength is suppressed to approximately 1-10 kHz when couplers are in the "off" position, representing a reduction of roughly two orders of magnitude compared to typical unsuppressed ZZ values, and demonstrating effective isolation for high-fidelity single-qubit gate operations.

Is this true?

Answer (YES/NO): NO